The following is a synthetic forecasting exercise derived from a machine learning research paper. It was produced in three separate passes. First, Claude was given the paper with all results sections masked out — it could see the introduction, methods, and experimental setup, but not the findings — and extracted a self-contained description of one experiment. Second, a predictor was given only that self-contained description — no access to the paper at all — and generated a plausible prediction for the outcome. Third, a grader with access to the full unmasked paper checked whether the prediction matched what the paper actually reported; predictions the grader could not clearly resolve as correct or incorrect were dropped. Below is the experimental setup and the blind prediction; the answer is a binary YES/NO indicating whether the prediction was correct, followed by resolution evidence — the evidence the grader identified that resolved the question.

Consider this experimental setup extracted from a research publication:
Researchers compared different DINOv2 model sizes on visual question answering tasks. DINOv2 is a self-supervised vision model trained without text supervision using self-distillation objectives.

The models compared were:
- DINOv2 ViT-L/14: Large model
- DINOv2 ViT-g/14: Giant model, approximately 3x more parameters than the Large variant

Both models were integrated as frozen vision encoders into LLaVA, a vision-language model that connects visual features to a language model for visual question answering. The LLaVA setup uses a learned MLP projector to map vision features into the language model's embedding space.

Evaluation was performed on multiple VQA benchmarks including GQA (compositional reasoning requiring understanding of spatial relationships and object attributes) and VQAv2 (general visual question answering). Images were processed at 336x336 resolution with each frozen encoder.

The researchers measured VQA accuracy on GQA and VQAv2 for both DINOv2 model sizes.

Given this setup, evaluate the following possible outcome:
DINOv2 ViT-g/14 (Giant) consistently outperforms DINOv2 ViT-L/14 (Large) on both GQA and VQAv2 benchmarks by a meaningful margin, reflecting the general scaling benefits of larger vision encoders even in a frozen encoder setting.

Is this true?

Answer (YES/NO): NO